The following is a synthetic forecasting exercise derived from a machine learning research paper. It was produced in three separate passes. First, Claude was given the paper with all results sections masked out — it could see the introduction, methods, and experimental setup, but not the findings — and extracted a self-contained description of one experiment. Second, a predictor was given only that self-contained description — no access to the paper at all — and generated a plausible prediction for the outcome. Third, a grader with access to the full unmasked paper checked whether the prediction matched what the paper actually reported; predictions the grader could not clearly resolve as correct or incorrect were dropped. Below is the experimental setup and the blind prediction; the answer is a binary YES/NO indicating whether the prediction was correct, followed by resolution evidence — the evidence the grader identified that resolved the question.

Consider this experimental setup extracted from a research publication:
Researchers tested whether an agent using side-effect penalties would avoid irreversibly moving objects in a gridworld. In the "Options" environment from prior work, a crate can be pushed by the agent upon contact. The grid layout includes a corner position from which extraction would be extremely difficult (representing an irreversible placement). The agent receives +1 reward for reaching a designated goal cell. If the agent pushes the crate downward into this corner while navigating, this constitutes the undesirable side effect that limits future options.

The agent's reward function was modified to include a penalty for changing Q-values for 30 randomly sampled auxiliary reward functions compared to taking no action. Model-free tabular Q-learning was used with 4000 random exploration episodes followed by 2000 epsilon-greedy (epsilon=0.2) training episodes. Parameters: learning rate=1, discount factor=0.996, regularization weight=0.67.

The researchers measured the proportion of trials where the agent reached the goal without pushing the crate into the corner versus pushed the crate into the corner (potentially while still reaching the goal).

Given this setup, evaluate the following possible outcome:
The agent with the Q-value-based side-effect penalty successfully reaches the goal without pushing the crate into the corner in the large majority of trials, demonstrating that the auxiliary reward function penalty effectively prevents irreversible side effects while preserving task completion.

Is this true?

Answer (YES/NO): YES